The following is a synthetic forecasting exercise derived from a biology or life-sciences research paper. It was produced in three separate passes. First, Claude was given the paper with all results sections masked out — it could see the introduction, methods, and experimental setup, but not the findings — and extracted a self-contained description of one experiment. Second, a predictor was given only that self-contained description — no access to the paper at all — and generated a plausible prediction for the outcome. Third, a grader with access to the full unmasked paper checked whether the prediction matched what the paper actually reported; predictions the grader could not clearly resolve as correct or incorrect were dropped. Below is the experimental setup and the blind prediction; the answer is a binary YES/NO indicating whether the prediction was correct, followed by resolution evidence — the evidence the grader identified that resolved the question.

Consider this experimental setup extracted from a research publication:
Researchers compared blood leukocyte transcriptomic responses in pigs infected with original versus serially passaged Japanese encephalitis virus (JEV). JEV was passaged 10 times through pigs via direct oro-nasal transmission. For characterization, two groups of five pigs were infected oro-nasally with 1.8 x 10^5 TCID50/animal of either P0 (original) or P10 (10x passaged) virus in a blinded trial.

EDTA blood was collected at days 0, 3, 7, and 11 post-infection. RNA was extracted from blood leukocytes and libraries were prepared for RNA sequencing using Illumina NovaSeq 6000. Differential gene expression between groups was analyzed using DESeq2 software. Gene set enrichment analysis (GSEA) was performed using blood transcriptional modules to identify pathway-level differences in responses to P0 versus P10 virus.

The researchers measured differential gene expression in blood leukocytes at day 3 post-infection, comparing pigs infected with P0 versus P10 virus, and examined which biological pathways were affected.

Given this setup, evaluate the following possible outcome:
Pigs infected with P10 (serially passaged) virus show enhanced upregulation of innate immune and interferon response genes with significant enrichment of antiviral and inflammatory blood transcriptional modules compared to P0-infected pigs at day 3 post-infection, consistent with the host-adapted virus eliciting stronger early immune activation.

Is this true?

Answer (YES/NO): YES